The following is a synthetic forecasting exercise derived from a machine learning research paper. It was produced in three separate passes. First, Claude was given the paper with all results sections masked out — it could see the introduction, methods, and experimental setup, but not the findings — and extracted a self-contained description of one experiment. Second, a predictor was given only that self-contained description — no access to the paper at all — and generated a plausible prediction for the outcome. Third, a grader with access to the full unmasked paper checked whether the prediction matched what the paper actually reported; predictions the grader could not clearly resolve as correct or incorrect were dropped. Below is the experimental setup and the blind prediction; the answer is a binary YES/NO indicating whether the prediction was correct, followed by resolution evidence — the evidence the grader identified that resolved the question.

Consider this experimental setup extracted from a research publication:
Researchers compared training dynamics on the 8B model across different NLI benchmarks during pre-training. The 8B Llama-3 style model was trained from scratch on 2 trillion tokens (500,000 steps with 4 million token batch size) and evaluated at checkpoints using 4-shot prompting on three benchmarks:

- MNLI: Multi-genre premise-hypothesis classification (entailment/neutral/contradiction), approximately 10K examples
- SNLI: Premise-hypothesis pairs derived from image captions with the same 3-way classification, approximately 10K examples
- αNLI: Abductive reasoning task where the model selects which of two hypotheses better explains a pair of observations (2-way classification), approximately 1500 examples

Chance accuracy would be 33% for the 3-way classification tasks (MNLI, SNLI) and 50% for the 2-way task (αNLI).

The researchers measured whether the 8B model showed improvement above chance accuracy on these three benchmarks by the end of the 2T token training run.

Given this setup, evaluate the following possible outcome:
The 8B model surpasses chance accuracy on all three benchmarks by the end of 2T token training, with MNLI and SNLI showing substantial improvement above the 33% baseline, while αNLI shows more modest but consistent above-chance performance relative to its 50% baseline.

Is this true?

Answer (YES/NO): NO